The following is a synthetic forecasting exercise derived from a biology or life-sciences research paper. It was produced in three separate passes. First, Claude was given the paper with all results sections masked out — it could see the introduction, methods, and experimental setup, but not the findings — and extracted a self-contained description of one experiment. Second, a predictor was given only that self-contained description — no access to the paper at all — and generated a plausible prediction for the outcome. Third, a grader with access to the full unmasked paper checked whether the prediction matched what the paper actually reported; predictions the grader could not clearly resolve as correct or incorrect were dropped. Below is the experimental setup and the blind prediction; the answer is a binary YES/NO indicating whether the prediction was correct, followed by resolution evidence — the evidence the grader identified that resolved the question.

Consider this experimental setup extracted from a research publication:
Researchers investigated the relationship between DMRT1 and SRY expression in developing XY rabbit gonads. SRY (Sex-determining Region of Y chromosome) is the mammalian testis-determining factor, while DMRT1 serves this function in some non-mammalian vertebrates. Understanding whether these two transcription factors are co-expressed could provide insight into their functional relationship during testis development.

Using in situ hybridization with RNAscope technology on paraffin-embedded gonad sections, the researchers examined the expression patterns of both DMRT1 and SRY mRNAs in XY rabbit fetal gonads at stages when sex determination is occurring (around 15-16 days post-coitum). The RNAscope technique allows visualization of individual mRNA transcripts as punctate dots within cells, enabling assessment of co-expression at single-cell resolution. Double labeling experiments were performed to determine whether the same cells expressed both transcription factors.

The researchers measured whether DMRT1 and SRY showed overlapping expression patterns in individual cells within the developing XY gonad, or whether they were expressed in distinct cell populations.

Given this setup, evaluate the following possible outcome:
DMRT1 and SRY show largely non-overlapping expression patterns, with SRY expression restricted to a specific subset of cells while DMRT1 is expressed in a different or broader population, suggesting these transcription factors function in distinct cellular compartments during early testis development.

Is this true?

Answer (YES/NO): NO